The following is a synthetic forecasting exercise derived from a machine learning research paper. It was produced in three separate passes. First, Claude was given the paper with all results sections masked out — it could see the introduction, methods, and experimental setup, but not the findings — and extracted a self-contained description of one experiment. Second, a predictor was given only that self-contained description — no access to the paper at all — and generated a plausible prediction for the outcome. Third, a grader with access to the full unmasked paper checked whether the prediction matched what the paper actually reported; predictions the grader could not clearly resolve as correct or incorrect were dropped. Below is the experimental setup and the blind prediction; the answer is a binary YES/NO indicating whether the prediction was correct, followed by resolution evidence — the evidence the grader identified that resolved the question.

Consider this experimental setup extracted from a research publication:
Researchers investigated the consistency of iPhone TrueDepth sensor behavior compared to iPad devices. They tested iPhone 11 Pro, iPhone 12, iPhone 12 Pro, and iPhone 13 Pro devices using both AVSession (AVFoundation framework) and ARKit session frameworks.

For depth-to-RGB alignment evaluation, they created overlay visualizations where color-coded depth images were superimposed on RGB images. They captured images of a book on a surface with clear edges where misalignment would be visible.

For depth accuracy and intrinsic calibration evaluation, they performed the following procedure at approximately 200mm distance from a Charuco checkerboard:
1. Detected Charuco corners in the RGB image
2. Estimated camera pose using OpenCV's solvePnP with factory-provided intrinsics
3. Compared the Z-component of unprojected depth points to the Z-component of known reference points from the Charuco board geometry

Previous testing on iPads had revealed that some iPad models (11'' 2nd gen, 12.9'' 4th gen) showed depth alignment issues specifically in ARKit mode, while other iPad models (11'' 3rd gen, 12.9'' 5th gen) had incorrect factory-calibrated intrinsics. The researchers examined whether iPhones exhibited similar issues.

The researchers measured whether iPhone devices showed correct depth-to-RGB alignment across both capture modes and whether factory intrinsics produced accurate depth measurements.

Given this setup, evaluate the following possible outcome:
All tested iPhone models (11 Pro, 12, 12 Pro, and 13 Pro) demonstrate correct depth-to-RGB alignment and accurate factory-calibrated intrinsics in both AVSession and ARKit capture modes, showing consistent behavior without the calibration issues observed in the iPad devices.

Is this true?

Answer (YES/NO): YES